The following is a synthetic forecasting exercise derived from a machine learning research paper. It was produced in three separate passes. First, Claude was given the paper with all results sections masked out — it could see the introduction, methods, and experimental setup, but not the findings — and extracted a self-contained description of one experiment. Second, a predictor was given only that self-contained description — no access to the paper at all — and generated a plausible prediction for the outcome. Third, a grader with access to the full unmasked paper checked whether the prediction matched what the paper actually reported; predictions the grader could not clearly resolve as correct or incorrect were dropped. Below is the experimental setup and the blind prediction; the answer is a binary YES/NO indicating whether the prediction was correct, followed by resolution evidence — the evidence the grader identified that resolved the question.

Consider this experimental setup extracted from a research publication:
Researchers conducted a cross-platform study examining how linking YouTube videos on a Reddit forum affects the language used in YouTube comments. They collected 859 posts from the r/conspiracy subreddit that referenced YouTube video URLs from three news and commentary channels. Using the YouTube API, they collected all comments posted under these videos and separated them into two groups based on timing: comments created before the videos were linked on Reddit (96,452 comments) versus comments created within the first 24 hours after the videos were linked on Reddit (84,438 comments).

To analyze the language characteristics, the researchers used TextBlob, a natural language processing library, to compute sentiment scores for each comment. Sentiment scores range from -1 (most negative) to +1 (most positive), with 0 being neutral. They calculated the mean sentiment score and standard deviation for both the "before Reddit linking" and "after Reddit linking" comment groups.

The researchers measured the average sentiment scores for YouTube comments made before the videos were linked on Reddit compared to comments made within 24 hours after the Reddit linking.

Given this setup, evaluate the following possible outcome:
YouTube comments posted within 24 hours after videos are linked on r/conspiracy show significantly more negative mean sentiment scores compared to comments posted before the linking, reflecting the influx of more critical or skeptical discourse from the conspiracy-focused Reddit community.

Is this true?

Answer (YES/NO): NO